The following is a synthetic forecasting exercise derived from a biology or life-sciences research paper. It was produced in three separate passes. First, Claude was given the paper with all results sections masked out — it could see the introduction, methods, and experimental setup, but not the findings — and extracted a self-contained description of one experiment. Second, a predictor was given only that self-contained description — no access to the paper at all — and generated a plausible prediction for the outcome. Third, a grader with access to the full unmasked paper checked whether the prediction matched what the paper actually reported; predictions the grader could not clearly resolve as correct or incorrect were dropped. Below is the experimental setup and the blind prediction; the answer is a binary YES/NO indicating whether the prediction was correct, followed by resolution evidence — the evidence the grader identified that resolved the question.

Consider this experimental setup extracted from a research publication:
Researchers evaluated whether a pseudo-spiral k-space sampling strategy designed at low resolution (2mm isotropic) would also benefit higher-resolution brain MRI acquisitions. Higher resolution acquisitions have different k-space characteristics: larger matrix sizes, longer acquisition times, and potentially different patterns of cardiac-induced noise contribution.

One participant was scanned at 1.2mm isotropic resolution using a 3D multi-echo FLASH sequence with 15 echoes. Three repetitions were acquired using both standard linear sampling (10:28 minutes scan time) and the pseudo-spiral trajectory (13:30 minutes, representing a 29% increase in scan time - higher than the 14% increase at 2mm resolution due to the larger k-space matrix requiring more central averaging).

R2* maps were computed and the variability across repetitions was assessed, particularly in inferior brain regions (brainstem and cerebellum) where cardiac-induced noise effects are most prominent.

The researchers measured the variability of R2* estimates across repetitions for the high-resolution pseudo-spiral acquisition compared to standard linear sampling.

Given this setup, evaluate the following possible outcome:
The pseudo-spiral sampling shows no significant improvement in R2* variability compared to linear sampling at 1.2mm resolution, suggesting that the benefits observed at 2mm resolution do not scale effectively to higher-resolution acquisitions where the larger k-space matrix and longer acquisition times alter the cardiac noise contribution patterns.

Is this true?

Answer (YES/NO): NO